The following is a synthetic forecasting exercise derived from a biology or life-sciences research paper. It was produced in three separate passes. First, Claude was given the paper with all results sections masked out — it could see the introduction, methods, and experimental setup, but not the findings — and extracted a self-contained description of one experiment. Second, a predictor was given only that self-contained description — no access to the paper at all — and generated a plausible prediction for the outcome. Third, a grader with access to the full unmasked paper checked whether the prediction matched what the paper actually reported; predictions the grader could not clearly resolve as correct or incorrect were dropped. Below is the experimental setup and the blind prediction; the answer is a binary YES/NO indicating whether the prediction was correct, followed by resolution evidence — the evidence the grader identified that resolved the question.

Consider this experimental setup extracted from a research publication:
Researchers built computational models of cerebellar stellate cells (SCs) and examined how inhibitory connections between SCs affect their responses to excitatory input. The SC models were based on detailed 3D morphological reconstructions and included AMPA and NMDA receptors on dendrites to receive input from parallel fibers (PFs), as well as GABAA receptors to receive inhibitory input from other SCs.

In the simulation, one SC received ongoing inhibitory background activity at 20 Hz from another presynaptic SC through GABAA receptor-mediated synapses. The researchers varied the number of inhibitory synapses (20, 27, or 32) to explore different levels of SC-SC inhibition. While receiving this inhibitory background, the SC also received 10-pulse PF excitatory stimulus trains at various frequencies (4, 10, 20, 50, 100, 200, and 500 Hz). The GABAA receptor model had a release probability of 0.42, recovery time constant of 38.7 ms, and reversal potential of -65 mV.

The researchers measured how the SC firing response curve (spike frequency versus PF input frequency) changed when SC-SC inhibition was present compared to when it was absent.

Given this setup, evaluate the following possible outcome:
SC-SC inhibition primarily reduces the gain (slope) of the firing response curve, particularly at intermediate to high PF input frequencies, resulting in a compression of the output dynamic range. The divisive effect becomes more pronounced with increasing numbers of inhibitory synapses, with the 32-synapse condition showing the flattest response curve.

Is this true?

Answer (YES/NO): NO